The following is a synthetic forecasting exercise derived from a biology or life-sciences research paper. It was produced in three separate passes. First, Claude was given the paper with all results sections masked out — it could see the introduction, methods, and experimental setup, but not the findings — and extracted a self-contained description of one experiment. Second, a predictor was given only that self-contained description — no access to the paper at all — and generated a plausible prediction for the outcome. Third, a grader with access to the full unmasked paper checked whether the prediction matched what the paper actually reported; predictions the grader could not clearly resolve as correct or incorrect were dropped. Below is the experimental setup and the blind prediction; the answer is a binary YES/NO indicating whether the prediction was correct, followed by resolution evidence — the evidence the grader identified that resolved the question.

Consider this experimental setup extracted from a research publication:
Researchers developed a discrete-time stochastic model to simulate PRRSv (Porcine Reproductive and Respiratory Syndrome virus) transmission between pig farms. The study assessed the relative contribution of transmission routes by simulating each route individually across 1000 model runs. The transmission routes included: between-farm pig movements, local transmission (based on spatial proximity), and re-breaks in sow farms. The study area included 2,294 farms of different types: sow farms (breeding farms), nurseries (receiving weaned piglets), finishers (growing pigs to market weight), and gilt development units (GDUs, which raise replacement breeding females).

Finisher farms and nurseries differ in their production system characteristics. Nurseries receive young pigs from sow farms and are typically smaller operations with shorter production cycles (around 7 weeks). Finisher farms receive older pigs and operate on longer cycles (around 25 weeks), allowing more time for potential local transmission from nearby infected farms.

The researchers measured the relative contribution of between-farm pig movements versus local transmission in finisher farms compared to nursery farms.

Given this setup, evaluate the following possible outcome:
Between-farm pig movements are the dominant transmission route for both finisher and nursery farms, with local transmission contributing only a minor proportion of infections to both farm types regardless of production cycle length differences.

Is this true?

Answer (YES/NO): NO